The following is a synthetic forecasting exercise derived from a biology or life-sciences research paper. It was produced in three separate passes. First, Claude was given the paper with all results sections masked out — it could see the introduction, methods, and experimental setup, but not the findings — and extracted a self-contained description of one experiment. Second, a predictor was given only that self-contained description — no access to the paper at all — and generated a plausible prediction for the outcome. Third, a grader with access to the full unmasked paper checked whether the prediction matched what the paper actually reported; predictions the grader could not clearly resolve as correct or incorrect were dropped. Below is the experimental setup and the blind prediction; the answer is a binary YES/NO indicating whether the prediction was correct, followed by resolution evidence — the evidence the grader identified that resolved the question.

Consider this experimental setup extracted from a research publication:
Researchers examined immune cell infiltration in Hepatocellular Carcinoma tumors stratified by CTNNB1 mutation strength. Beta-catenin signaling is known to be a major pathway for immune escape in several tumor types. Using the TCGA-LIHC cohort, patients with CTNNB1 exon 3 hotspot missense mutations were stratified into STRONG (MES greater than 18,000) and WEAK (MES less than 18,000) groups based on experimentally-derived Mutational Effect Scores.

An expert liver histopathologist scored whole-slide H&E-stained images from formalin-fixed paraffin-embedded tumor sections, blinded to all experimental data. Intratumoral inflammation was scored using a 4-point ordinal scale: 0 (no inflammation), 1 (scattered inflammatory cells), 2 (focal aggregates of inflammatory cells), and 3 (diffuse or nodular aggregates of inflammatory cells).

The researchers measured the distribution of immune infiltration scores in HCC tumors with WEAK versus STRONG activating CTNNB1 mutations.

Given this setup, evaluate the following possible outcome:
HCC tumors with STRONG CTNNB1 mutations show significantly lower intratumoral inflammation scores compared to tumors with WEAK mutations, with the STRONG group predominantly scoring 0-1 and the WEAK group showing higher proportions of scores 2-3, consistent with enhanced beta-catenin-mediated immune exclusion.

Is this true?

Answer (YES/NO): YES